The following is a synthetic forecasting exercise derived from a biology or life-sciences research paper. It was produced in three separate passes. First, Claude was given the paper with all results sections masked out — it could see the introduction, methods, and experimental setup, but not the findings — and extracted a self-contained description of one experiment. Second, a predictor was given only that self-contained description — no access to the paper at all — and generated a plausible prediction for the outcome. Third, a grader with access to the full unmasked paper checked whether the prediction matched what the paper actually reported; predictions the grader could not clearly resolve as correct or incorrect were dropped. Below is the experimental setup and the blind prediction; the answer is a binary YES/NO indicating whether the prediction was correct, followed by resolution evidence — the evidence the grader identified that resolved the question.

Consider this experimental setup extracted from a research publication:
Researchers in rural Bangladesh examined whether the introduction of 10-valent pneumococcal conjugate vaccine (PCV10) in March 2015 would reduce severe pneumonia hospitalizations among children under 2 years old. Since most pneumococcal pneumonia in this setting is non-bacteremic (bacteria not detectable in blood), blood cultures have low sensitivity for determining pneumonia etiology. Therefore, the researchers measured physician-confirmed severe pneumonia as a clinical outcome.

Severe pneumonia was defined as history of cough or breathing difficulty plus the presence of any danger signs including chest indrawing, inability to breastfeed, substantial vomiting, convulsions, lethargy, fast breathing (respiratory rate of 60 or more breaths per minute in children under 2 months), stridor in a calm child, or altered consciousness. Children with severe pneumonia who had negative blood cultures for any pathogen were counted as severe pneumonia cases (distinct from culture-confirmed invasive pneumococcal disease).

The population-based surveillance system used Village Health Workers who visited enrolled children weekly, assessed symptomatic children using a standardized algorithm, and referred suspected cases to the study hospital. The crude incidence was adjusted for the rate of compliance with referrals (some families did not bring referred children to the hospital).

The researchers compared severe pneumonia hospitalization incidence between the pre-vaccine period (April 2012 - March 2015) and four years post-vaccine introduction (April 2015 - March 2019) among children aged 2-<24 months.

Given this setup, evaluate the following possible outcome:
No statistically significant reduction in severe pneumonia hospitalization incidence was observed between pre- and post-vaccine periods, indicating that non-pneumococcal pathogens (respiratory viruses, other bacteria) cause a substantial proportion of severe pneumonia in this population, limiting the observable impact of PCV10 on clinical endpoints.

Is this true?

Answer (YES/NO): NO